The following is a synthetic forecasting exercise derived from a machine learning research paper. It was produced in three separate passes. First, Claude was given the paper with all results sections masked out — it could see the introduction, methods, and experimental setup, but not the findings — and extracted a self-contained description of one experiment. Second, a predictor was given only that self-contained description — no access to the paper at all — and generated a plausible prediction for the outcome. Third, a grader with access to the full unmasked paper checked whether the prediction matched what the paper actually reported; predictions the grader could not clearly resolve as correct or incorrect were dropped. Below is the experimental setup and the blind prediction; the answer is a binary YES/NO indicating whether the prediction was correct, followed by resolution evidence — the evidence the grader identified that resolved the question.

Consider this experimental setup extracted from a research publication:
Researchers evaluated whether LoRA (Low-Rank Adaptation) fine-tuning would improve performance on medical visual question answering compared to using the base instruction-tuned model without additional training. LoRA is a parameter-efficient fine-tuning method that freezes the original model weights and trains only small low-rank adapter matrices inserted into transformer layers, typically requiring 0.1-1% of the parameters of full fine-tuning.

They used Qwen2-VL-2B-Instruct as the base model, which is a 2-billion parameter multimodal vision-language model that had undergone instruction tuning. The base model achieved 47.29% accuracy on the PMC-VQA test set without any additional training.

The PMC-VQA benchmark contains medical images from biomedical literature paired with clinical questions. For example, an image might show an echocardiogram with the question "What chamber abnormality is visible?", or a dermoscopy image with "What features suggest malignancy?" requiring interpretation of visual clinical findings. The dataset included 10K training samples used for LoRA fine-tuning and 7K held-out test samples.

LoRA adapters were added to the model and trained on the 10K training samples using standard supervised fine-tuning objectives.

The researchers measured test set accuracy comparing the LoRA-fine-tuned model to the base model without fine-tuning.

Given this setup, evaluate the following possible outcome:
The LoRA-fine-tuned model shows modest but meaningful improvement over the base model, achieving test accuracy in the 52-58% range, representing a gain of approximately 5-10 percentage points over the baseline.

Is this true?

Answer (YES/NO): NO